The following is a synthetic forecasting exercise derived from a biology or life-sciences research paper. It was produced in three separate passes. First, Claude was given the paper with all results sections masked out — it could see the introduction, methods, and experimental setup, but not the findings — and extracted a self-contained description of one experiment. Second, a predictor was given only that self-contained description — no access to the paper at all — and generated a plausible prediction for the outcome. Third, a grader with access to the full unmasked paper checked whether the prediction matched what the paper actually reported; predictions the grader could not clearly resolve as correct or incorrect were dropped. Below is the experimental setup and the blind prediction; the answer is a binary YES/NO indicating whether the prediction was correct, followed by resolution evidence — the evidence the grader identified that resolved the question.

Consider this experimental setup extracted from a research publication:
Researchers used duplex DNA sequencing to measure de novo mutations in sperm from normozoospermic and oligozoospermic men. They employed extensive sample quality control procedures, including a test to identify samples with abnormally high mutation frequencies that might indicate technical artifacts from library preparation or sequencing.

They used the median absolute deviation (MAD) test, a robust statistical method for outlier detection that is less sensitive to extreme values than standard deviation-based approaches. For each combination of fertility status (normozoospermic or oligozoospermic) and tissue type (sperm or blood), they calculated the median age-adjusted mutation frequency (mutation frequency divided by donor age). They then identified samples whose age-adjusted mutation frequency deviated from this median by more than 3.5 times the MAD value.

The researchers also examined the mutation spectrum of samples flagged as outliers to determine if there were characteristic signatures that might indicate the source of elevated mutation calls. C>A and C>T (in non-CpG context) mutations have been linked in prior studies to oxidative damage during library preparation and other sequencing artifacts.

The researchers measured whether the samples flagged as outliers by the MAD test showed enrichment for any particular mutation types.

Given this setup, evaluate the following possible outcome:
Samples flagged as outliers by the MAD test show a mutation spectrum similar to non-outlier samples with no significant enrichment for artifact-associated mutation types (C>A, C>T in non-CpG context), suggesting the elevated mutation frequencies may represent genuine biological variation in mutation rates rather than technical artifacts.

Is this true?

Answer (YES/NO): NO